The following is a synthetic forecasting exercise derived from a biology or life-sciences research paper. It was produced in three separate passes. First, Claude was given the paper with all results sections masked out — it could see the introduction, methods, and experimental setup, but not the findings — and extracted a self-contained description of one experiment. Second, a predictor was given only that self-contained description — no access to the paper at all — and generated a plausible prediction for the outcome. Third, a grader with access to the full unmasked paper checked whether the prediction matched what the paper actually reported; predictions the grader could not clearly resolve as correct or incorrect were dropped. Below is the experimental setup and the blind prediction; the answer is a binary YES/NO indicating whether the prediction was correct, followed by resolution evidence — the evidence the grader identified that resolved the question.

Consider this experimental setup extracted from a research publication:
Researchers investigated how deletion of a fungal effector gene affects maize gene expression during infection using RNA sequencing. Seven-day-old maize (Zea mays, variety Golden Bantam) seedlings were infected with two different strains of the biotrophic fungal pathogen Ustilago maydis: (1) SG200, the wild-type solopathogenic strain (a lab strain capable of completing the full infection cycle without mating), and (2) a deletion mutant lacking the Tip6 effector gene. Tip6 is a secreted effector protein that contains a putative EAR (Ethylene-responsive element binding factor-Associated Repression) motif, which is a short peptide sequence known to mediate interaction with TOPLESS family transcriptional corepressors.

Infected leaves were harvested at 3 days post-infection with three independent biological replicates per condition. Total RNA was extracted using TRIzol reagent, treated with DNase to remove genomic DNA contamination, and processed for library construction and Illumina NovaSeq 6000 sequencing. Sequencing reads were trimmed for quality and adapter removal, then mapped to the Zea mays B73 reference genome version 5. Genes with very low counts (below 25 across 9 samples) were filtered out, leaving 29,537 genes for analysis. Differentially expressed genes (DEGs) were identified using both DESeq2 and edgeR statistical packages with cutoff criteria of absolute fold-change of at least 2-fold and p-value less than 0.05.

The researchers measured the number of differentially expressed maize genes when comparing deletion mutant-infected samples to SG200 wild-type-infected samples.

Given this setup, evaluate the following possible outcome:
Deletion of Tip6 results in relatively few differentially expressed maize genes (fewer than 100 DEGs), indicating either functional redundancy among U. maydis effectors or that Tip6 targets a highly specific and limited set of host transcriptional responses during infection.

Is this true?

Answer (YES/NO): NO